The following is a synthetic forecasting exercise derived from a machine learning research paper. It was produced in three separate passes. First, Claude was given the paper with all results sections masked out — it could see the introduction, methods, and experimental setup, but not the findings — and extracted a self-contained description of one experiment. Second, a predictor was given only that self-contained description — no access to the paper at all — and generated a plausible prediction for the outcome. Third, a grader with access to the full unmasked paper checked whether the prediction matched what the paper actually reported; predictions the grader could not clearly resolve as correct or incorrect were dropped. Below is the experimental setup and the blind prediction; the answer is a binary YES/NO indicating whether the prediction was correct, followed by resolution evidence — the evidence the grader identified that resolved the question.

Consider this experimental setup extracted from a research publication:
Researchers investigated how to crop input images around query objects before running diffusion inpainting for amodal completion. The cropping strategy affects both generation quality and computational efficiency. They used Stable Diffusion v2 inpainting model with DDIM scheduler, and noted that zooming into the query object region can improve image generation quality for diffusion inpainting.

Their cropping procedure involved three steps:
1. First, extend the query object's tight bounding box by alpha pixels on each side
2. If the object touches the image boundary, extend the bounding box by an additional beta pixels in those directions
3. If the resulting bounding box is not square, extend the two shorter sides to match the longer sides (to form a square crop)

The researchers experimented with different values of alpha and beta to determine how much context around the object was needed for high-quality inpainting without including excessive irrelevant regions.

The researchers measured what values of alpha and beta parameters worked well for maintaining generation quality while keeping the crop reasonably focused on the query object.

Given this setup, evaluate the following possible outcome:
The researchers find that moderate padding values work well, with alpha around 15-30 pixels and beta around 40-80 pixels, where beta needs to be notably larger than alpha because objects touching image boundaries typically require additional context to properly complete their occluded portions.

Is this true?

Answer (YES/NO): NO